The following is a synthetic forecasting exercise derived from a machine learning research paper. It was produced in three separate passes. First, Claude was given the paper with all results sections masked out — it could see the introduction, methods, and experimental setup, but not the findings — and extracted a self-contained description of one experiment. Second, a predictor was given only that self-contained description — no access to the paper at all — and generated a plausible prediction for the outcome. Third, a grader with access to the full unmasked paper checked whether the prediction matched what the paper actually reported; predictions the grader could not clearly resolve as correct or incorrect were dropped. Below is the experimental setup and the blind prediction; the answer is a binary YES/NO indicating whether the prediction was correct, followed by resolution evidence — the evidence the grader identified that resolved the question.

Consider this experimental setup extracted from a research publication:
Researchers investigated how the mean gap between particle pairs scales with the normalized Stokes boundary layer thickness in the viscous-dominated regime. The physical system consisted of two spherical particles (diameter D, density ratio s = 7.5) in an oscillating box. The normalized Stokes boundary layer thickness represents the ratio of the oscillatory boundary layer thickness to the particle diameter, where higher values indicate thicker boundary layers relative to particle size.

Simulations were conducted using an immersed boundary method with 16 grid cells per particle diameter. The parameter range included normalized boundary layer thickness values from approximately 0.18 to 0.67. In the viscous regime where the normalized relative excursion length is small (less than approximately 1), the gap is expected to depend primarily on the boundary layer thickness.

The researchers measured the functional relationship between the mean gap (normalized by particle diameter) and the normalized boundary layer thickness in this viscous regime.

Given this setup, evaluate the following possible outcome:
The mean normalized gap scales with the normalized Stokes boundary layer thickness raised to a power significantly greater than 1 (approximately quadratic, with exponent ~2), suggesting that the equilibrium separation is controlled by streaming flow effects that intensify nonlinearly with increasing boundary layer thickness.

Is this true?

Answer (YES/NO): NO